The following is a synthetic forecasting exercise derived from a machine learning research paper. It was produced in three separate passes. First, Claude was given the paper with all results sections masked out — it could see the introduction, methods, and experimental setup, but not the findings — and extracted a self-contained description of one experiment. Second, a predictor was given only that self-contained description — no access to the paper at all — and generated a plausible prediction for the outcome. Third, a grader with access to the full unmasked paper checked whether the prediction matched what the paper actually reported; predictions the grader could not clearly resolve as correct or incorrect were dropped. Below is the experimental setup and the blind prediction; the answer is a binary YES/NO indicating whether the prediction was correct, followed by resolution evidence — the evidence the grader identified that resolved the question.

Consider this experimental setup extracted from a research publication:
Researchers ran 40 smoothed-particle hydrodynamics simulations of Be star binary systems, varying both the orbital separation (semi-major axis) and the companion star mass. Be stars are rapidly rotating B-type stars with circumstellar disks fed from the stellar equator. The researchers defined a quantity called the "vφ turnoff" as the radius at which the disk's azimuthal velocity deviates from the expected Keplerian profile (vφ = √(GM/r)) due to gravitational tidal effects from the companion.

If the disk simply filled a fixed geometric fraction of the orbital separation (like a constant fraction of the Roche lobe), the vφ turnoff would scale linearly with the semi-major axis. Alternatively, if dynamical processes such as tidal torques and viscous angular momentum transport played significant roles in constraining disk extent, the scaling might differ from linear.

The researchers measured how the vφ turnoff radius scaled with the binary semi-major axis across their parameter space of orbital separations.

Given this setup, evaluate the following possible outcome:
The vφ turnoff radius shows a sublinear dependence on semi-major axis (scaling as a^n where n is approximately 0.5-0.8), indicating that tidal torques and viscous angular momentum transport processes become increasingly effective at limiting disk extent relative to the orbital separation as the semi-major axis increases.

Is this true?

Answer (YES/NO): NO